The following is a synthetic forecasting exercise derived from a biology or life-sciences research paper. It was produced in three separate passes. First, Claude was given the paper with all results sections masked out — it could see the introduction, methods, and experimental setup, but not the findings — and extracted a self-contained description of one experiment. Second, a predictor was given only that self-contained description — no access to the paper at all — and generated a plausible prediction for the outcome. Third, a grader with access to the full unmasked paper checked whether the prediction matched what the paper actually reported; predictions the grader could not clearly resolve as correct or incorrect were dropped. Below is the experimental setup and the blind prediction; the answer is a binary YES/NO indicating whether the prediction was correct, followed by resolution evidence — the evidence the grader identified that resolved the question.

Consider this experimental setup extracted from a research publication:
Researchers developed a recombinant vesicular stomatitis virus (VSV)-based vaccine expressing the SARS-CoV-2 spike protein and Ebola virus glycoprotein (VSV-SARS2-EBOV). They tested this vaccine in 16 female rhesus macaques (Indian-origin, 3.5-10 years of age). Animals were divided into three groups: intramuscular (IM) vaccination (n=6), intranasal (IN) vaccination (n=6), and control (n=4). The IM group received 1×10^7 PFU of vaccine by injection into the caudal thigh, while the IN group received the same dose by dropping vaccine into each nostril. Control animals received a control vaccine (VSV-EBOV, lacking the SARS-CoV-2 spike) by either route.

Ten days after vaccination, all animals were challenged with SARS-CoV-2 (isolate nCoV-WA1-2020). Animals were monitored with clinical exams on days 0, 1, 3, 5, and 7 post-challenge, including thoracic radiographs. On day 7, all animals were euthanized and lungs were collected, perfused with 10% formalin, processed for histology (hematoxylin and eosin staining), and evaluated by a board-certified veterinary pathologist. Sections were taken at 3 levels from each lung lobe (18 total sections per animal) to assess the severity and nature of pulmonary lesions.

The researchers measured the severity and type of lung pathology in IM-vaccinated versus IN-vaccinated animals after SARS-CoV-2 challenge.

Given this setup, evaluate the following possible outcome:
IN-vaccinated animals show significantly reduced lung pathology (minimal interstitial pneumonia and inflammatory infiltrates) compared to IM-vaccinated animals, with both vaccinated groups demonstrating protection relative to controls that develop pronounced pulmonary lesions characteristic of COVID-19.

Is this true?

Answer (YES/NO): NO